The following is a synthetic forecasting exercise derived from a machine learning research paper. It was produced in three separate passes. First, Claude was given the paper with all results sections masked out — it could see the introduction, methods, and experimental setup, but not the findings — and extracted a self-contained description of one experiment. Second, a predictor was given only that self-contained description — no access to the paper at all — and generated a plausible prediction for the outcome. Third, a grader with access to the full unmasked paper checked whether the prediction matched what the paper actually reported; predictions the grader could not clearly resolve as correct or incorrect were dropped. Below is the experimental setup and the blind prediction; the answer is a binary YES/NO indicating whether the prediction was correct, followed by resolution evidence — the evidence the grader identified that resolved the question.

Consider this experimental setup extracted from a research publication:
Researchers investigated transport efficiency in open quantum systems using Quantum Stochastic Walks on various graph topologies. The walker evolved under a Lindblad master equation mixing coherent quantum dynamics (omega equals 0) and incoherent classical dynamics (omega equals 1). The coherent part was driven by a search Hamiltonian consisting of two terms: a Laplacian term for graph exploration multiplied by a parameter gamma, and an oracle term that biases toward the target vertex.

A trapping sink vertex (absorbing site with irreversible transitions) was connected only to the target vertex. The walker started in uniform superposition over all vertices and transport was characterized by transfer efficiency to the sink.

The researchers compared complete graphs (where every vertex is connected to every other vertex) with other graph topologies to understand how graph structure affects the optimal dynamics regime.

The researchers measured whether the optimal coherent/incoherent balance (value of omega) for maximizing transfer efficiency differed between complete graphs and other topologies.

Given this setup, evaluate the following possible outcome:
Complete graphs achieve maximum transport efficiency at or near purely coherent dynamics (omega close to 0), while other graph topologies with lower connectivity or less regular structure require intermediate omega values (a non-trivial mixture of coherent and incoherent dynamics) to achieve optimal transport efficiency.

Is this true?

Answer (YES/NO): NO